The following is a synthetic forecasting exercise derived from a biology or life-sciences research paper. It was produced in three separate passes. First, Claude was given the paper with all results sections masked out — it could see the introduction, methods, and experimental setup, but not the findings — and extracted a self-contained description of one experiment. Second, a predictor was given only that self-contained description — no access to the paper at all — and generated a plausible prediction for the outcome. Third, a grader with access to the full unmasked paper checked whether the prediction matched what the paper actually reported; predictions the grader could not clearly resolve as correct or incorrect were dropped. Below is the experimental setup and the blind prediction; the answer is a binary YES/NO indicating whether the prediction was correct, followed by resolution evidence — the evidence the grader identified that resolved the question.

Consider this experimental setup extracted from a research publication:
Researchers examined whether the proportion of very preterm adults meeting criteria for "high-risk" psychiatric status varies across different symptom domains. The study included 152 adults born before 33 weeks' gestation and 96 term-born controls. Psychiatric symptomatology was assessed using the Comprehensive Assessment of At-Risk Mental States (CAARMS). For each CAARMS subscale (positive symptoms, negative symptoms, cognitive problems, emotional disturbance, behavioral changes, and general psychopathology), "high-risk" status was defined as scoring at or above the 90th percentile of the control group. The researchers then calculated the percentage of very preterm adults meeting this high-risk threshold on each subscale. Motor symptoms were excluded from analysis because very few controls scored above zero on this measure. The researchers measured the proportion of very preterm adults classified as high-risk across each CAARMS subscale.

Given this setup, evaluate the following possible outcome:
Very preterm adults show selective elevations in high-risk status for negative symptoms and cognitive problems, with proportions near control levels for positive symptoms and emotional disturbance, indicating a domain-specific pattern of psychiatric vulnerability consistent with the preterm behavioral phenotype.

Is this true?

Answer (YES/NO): NO